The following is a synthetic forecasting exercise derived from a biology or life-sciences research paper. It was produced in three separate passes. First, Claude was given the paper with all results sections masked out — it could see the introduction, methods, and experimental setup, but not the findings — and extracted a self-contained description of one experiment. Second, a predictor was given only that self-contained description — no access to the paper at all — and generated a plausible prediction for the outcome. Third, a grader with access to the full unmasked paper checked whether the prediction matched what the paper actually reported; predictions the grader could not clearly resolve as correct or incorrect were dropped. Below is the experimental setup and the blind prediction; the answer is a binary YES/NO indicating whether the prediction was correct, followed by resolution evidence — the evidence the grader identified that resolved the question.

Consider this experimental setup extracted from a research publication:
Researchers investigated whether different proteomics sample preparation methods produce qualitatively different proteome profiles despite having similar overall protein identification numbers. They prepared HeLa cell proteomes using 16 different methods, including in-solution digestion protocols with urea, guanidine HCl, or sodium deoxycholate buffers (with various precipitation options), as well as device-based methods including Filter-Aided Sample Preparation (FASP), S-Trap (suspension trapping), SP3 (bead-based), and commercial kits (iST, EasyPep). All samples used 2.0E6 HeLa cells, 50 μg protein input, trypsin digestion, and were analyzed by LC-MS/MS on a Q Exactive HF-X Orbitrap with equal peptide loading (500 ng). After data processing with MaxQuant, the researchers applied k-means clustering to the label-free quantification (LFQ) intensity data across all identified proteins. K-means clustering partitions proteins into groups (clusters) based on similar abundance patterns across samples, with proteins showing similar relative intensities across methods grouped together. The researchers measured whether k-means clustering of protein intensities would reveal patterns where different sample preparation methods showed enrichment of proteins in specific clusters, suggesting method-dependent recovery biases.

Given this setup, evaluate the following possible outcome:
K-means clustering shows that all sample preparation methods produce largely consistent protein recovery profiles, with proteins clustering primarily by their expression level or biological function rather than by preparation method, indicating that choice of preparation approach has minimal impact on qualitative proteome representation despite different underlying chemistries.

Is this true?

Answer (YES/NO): NO